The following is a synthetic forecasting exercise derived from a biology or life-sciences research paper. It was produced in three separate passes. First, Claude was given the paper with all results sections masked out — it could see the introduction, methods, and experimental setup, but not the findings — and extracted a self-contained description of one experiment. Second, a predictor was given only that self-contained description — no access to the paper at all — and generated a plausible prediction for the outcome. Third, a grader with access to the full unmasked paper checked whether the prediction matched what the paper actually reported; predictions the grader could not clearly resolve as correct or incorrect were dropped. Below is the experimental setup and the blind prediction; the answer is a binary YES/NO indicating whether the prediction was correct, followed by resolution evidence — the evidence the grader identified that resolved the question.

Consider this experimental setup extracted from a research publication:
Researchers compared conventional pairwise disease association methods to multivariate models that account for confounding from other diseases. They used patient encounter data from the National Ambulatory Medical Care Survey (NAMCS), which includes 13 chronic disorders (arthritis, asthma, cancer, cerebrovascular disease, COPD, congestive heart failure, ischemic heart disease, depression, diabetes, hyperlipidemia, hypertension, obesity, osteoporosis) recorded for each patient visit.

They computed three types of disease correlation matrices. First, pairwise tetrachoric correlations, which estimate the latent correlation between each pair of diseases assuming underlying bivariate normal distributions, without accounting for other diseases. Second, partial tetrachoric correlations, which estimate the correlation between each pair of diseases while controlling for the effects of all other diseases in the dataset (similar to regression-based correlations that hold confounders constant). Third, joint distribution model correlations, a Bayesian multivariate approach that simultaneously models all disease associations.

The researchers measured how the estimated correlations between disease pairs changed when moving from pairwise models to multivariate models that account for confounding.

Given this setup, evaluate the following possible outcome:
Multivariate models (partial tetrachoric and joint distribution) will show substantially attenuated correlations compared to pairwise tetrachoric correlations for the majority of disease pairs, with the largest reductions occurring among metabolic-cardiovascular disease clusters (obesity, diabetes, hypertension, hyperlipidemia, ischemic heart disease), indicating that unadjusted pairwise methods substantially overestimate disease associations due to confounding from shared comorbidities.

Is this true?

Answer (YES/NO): NO